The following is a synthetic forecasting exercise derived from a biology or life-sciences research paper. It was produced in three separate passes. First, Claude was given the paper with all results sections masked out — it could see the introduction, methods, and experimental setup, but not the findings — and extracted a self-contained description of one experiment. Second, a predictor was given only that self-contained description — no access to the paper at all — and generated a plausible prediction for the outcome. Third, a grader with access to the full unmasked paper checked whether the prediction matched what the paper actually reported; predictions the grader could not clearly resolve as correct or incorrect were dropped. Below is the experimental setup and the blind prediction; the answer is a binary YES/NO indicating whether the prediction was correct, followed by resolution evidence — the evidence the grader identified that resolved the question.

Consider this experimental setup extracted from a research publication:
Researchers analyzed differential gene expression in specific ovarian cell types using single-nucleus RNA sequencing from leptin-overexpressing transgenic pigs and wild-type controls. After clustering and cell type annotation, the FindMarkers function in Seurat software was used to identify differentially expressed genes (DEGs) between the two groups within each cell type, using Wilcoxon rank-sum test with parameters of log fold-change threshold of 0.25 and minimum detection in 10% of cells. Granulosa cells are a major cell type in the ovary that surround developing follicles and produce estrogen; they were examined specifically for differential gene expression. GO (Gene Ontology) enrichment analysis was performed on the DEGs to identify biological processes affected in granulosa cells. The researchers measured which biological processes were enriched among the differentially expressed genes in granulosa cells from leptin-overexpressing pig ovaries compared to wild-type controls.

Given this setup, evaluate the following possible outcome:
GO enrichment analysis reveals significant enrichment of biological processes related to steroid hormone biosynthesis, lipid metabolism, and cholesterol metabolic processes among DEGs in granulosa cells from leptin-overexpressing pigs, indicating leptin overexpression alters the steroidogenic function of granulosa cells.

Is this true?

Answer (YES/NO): YES